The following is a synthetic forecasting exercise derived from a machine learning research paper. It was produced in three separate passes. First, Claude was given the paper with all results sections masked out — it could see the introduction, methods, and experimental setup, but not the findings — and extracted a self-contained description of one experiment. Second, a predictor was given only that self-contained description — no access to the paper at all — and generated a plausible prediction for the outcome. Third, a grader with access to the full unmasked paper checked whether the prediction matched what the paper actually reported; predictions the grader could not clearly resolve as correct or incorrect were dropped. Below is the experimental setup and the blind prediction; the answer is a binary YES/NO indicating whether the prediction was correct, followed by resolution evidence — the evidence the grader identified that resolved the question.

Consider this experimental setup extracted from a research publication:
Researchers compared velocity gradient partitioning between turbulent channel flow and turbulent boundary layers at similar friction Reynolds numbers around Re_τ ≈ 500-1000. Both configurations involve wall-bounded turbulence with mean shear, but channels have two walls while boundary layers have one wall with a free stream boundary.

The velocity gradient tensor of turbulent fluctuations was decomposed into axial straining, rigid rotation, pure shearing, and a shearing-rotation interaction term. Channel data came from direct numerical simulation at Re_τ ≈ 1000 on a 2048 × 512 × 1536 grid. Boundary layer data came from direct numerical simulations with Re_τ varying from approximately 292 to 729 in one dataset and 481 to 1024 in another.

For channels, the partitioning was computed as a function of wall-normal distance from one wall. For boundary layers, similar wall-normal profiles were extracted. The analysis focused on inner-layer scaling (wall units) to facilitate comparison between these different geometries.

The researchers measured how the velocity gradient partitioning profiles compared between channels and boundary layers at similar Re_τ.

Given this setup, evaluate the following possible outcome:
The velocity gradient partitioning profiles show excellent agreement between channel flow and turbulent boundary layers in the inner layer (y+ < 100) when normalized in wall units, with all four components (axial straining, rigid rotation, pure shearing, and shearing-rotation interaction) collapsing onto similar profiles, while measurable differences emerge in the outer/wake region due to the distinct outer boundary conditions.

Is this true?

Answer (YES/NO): NO